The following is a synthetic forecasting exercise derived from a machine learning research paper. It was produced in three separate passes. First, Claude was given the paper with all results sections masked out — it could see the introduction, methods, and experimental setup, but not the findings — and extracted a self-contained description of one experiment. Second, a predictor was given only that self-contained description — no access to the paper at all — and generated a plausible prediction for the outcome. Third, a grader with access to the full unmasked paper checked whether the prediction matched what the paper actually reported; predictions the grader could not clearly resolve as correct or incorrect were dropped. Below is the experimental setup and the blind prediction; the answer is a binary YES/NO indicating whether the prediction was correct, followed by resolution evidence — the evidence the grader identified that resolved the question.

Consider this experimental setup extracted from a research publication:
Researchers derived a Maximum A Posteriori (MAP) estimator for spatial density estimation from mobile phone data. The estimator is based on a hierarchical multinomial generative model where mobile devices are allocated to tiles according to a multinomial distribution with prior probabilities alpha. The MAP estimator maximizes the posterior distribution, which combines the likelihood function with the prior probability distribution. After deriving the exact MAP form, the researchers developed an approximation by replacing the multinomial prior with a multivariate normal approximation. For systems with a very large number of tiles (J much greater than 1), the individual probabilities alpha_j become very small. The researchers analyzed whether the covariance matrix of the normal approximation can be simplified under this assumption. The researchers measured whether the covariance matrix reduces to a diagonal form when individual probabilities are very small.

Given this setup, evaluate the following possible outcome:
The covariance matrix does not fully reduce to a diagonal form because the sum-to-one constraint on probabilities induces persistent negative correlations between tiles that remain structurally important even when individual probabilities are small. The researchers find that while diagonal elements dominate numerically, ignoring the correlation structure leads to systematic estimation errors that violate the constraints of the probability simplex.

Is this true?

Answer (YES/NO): NO